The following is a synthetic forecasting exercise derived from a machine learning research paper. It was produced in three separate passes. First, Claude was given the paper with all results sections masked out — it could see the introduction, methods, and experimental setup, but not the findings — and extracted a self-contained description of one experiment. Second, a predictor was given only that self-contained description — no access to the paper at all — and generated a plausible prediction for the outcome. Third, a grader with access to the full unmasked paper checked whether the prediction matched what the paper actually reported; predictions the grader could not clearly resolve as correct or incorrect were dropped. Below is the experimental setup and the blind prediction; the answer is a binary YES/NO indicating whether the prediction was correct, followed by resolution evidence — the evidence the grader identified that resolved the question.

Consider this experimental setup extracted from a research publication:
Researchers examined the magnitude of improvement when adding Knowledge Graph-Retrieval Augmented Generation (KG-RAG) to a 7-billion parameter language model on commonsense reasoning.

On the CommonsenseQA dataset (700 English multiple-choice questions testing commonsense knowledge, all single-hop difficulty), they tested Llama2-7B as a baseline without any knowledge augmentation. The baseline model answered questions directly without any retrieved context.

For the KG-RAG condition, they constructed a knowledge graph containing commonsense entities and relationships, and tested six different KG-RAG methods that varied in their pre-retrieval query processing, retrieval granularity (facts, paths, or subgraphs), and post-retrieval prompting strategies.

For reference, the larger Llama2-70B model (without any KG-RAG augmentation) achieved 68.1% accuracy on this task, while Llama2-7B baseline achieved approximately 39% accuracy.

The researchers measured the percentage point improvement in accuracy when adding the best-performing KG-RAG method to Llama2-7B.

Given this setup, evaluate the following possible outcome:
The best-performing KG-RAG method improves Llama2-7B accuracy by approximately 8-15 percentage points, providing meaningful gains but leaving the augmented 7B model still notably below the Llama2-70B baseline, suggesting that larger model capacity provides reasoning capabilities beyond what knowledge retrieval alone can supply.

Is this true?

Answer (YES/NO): YES